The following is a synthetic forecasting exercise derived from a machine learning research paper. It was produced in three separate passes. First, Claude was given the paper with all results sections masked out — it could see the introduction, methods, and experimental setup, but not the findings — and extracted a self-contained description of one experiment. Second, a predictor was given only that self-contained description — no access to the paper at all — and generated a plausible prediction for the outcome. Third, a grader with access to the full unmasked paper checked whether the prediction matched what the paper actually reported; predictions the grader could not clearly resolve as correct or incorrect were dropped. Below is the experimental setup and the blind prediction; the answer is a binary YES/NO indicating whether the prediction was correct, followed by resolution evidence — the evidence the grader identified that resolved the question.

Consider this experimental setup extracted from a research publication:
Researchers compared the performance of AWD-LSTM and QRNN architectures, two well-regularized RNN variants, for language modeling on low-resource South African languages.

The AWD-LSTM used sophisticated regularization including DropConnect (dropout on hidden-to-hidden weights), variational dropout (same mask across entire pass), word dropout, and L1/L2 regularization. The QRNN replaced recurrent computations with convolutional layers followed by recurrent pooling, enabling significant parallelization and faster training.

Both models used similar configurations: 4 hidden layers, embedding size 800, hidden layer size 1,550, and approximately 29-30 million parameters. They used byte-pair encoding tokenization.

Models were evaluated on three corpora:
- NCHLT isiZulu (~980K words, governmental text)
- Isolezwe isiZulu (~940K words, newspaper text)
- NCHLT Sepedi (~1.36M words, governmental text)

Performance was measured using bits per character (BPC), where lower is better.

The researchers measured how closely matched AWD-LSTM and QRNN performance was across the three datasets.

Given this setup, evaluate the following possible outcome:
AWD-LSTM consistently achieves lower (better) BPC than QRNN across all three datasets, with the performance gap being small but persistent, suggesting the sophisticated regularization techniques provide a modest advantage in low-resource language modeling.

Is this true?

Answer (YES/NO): NO